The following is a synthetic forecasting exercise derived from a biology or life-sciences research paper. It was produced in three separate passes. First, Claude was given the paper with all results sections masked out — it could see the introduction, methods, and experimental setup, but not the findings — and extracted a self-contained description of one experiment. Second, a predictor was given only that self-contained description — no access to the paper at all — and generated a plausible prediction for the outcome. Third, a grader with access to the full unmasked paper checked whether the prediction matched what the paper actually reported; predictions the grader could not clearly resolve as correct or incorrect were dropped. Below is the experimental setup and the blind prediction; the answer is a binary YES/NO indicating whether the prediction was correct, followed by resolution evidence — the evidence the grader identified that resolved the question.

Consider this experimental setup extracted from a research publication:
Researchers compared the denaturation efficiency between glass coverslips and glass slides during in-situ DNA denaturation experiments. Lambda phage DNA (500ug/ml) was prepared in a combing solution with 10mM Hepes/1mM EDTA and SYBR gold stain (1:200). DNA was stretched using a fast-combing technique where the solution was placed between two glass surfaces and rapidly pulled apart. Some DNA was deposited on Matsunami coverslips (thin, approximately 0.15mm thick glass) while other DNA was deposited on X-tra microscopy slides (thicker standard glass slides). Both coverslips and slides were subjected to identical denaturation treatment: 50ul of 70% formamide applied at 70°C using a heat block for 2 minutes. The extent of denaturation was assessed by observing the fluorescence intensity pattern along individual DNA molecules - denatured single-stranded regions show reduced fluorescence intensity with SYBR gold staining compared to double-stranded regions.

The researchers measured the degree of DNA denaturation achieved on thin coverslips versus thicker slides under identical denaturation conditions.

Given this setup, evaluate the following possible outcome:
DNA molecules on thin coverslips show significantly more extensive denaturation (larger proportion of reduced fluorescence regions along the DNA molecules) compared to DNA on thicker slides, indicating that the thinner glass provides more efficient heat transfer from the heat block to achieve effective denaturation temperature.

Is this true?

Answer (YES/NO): YES